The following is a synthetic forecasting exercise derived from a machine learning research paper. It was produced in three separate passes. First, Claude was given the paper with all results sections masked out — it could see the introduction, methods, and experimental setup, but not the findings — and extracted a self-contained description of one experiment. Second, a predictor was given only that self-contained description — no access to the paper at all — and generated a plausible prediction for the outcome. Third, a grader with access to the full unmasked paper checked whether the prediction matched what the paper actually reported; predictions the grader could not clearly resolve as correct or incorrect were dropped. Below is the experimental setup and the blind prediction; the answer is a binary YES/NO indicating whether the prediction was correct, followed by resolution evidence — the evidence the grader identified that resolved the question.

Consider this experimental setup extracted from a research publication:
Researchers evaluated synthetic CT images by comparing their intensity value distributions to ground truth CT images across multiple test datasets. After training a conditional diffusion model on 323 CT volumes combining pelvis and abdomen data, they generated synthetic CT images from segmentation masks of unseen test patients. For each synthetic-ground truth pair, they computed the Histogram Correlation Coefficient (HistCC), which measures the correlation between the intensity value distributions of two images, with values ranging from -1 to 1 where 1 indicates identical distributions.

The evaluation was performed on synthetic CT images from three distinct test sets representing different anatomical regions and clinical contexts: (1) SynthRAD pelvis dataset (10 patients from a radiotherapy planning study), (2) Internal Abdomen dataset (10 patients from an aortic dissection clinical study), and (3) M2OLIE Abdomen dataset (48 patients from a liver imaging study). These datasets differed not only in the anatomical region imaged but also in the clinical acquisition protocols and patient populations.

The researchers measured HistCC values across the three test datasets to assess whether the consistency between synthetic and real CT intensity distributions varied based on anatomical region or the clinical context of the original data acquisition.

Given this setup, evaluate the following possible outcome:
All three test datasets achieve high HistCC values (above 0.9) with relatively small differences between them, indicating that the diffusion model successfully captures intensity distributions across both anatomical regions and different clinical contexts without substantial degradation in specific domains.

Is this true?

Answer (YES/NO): YES